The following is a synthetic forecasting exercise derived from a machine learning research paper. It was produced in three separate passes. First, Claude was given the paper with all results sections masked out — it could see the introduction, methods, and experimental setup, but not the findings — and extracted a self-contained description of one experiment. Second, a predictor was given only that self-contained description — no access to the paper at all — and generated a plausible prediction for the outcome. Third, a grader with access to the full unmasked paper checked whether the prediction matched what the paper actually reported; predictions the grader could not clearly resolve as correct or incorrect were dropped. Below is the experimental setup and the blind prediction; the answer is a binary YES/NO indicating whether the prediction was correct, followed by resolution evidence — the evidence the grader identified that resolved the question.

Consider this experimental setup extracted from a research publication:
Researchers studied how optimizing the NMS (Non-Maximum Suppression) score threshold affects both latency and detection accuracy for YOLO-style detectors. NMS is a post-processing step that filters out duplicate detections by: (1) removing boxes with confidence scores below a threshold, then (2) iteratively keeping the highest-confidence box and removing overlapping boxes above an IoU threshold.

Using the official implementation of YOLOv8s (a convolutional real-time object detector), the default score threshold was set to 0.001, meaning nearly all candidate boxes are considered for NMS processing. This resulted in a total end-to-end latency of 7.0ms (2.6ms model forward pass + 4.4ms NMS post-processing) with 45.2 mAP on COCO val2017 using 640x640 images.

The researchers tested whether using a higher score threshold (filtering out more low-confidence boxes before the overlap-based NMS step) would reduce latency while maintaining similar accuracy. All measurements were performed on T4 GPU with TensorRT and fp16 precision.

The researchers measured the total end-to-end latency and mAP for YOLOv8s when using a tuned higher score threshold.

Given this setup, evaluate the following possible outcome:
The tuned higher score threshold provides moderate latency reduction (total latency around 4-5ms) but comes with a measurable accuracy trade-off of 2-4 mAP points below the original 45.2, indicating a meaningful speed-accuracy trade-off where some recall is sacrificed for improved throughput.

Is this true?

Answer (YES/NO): NO